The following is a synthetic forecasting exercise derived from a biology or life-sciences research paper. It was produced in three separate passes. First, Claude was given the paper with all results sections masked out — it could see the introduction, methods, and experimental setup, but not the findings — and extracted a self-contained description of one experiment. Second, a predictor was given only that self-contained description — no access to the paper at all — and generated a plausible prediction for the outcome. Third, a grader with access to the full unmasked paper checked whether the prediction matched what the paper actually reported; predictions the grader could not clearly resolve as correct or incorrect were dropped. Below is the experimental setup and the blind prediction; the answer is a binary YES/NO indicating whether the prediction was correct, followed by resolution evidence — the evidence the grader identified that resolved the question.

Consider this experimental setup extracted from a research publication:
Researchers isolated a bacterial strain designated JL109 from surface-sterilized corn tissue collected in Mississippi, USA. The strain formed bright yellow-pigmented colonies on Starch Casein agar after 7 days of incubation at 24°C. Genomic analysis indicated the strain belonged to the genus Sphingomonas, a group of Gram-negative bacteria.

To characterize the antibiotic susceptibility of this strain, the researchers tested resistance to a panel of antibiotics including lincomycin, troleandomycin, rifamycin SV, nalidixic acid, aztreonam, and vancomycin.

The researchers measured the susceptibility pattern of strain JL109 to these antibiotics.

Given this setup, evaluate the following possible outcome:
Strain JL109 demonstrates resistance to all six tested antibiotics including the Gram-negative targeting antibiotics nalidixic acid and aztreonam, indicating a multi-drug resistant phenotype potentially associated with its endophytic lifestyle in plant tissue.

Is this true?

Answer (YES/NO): NO